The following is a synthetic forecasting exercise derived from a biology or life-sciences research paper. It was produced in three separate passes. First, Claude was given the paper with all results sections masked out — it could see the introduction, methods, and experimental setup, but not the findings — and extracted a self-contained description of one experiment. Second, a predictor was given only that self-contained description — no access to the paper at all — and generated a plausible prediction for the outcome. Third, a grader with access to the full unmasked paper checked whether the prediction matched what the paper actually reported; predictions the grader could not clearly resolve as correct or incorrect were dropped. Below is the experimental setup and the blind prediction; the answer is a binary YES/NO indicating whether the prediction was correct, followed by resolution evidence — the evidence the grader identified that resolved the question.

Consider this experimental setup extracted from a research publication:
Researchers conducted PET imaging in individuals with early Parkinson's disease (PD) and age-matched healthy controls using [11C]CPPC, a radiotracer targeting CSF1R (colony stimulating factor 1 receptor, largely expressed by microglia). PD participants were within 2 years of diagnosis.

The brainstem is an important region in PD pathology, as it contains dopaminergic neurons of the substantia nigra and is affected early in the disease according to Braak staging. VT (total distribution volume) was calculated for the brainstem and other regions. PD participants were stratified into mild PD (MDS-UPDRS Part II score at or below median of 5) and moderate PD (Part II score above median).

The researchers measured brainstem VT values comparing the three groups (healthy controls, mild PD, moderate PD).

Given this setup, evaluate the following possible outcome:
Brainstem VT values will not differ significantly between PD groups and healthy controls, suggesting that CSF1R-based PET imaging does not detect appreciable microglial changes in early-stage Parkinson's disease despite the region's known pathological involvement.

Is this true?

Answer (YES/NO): NO